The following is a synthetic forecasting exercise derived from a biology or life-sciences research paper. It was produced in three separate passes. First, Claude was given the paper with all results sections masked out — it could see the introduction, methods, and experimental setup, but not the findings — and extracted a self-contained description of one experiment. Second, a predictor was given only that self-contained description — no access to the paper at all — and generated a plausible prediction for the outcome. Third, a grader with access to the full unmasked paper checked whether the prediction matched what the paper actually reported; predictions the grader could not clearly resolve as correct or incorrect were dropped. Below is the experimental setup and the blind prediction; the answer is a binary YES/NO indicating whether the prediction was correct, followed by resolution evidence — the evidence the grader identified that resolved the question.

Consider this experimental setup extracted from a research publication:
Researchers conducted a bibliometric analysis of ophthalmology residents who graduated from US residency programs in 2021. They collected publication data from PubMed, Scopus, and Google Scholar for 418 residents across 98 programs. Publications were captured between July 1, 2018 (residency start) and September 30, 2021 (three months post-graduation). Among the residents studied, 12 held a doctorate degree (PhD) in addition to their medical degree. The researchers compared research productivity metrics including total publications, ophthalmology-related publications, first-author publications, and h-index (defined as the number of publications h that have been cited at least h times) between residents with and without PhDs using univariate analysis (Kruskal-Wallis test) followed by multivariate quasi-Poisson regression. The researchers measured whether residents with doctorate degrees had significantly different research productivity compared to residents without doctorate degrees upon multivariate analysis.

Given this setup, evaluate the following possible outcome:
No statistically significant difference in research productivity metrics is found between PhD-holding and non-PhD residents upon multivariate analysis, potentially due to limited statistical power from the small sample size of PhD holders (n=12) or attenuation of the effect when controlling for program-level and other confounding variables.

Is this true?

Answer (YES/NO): YES